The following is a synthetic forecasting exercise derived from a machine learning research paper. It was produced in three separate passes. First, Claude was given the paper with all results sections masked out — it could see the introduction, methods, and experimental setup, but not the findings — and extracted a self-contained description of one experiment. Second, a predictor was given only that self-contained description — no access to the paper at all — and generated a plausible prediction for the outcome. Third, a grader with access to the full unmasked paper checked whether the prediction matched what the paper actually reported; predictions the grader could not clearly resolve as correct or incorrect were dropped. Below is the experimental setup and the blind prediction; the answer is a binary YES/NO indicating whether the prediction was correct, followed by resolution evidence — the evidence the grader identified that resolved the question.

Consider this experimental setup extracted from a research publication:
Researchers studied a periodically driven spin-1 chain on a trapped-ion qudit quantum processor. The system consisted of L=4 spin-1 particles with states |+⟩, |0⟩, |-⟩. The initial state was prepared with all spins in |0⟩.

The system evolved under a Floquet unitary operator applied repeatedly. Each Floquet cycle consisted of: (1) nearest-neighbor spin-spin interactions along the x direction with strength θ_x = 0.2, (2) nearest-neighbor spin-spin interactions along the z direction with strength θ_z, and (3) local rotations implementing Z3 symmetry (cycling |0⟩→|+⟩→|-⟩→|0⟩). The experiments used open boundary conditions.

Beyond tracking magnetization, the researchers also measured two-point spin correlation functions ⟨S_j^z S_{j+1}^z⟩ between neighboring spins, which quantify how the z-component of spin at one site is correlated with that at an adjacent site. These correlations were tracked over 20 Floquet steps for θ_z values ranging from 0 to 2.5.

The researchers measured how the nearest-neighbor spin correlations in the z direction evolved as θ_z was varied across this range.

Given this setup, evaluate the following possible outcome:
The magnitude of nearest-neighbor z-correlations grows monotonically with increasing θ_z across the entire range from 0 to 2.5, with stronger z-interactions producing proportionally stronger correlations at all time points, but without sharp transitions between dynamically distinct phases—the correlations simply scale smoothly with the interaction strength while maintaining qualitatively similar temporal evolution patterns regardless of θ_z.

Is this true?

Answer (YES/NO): NO